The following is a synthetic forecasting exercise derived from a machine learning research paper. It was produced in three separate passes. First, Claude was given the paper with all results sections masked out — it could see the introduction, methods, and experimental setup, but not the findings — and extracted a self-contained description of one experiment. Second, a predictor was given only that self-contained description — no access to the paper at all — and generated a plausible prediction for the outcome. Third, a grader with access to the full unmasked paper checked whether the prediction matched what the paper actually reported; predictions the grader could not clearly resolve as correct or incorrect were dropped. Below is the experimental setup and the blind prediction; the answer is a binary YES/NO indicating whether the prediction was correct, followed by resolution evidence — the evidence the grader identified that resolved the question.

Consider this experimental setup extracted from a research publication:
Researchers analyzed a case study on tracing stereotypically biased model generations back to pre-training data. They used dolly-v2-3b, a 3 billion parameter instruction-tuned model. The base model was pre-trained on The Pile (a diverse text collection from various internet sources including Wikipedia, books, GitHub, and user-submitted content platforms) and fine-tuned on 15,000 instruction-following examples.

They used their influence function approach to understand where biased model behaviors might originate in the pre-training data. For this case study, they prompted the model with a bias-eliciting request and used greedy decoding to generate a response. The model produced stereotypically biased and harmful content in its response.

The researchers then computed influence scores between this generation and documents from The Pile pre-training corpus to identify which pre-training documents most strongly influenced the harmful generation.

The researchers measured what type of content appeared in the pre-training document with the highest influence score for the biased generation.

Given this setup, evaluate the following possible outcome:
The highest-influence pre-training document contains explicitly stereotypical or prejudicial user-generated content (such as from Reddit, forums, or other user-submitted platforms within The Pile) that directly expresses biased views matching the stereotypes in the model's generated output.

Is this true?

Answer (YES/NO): NO